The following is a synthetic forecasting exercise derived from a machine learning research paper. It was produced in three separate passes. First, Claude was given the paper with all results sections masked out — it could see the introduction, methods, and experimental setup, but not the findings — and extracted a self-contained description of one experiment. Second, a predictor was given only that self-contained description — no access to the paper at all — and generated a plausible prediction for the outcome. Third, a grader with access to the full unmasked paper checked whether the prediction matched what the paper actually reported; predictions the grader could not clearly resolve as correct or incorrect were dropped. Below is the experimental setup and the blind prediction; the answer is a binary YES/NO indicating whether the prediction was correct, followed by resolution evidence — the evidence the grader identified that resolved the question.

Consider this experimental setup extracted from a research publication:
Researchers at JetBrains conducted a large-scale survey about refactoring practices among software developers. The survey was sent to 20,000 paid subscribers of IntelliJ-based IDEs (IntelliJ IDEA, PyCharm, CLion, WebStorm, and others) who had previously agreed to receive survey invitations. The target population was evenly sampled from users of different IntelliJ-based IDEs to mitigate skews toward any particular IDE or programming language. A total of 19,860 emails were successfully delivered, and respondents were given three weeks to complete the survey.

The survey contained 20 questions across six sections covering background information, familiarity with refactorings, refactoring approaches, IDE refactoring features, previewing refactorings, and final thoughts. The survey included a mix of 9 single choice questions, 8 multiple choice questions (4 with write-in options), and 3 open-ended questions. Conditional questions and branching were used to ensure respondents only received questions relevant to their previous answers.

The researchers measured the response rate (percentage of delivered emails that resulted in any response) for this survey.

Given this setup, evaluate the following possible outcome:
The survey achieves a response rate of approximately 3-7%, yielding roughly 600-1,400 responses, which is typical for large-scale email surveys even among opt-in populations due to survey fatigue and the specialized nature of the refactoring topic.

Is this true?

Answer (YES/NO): YES